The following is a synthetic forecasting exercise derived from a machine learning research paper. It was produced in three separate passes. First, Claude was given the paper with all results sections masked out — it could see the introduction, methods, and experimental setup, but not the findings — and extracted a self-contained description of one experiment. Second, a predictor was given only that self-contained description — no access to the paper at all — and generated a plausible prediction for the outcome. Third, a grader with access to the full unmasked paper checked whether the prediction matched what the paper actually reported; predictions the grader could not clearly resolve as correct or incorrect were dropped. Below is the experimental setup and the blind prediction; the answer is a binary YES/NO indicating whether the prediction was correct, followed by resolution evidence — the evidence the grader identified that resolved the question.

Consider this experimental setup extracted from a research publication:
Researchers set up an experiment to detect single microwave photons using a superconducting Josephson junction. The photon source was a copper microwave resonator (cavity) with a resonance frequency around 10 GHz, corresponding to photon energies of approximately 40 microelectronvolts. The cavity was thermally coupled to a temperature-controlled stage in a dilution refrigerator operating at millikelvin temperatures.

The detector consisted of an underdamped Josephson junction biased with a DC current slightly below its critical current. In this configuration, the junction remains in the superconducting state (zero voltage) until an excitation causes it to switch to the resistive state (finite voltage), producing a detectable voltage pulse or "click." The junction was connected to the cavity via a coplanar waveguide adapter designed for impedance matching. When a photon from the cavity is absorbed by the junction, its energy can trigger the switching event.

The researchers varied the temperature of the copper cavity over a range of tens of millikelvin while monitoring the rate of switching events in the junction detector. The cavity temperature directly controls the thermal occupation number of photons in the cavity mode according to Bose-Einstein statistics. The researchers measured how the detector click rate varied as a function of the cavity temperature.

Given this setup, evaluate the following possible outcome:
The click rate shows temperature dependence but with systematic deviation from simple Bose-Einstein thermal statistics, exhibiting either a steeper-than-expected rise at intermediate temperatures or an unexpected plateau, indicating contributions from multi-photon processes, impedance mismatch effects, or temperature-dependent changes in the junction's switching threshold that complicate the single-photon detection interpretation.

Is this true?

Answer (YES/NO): NO